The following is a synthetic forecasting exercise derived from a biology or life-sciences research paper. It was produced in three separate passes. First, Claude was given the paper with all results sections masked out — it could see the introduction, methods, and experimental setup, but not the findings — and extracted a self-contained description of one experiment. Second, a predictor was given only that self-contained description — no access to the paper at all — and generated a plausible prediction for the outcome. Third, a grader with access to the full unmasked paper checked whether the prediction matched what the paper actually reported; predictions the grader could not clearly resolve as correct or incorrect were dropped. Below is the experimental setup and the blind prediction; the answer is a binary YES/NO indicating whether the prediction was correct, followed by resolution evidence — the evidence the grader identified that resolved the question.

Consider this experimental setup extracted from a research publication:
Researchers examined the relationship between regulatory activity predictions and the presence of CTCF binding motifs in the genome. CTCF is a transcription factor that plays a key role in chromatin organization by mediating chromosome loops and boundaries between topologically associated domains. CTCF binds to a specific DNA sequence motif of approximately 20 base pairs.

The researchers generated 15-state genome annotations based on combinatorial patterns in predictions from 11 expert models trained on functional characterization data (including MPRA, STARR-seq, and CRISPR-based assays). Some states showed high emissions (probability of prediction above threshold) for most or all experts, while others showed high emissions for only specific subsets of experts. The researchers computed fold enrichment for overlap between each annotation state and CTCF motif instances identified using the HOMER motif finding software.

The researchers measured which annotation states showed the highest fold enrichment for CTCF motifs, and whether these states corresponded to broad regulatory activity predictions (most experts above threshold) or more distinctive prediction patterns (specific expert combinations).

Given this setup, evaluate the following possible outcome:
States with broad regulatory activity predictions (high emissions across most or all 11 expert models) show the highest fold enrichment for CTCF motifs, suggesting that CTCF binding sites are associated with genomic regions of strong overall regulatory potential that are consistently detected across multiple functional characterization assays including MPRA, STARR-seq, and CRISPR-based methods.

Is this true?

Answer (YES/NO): YES